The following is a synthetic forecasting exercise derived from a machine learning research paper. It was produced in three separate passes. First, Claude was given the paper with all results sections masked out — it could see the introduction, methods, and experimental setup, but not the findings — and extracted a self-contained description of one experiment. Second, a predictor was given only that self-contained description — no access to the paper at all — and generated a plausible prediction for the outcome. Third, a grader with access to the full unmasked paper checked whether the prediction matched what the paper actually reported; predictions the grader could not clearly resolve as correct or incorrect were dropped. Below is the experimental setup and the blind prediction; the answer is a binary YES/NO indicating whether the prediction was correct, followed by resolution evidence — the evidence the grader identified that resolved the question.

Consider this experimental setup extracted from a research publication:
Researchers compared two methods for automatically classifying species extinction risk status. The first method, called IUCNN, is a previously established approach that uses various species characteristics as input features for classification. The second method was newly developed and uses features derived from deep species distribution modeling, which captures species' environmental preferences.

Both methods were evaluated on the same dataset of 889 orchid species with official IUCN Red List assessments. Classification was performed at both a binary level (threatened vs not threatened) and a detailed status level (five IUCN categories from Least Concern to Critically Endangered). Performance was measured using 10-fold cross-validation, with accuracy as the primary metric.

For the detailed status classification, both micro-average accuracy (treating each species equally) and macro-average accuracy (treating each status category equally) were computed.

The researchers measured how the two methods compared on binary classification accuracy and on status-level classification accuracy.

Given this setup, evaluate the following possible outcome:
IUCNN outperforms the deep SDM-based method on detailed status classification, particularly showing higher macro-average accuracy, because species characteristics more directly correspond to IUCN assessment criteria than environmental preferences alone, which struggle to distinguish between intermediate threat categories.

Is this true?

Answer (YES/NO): NO